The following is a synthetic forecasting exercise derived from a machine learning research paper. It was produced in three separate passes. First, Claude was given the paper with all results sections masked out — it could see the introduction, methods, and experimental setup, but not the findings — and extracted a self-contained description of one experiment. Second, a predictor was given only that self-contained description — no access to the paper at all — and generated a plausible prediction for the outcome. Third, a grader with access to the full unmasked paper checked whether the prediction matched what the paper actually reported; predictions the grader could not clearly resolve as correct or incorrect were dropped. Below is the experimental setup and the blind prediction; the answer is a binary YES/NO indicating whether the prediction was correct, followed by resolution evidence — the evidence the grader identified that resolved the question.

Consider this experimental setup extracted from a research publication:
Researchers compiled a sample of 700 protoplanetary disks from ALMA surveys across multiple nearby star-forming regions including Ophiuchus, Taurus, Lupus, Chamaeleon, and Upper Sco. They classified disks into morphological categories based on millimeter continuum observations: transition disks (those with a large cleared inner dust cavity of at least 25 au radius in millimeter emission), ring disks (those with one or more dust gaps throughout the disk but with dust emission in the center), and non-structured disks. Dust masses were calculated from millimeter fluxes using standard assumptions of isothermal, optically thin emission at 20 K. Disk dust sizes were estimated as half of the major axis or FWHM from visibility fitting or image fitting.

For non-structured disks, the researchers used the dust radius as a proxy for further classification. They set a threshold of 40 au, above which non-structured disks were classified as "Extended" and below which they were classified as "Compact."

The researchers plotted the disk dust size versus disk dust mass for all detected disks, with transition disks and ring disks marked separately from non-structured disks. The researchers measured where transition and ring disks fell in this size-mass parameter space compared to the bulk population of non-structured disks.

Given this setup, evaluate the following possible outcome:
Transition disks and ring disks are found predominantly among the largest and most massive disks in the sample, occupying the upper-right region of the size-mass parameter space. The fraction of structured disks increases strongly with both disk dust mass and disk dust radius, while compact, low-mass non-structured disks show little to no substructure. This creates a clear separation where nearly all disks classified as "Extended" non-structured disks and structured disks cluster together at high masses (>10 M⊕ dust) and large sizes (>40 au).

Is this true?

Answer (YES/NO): YES